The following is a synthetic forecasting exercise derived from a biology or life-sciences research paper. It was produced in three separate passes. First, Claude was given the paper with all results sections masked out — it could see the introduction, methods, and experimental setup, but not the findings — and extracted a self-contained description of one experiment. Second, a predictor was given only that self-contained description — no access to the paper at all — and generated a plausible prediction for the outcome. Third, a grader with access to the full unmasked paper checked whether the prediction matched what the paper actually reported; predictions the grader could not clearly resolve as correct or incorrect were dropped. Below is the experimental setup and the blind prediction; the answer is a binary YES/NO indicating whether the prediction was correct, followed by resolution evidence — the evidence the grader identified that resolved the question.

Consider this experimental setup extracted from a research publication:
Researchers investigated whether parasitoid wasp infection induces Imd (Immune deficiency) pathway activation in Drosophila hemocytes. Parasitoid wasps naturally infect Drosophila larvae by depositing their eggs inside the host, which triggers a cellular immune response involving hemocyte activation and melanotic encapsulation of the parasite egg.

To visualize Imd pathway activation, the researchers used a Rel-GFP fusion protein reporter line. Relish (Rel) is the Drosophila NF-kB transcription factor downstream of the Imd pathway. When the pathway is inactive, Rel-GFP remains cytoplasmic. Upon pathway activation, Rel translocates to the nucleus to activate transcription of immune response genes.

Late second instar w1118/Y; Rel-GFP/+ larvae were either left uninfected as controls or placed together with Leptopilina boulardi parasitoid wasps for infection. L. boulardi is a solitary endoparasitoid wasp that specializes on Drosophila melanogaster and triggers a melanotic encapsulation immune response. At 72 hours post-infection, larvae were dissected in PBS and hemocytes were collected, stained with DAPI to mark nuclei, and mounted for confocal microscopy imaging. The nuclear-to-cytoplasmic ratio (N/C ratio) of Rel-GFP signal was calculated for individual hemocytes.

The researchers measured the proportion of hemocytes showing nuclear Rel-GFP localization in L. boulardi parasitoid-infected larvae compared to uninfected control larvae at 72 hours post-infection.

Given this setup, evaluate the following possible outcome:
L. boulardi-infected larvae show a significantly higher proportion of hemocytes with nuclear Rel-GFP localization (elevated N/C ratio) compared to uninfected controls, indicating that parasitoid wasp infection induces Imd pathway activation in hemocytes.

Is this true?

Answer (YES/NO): NO